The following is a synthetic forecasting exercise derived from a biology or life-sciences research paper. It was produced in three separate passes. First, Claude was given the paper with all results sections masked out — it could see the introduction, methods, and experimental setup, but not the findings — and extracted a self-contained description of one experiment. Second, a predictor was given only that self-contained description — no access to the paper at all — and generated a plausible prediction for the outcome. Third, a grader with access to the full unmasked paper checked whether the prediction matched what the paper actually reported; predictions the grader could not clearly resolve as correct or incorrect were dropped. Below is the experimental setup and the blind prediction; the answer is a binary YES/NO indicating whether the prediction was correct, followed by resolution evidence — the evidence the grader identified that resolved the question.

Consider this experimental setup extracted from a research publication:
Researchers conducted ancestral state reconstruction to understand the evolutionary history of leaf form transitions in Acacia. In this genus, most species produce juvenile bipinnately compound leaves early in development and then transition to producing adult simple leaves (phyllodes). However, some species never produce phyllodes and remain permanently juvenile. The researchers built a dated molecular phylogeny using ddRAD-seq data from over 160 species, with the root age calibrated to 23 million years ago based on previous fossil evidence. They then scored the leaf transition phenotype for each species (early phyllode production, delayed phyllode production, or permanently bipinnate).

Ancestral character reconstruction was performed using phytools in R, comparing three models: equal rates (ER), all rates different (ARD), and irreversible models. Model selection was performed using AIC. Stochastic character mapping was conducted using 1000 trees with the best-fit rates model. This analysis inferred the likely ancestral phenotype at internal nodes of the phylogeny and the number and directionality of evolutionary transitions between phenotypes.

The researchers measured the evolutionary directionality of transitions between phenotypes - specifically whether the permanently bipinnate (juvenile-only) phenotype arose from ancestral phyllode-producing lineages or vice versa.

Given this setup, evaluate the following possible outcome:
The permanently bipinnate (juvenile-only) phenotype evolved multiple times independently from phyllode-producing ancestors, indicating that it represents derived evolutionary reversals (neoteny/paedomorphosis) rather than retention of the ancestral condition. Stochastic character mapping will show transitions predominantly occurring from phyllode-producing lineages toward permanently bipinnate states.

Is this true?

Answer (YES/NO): YES